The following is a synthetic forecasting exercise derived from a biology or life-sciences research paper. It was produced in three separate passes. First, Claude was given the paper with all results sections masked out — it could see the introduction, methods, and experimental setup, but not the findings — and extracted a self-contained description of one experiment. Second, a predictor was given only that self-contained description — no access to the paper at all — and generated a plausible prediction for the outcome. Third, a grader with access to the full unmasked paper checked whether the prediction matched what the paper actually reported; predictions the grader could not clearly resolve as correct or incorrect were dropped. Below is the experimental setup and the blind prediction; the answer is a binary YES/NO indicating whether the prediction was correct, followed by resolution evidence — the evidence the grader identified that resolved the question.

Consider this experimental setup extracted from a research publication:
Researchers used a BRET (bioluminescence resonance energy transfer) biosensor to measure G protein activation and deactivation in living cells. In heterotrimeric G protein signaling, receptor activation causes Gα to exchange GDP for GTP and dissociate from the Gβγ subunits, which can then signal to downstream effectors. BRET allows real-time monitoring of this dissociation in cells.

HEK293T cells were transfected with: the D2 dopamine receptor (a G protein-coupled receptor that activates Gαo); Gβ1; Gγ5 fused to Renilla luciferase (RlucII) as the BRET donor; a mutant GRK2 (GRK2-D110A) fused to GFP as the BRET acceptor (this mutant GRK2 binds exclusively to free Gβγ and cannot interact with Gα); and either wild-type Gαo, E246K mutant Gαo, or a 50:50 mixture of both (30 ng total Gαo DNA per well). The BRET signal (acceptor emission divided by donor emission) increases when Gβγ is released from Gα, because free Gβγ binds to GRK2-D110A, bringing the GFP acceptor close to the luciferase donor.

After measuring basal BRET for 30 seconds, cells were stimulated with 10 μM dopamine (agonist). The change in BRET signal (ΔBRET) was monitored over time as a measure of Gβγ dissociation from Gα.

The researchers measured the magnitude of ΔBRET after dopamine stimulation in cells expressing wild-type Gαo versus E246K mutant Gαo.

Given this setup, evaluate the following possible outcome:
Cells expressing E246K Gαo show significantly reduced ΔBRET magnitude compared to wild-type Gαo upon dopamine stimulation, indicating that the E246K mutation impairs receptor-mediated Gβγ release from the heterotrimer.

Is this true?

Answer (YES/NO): YES